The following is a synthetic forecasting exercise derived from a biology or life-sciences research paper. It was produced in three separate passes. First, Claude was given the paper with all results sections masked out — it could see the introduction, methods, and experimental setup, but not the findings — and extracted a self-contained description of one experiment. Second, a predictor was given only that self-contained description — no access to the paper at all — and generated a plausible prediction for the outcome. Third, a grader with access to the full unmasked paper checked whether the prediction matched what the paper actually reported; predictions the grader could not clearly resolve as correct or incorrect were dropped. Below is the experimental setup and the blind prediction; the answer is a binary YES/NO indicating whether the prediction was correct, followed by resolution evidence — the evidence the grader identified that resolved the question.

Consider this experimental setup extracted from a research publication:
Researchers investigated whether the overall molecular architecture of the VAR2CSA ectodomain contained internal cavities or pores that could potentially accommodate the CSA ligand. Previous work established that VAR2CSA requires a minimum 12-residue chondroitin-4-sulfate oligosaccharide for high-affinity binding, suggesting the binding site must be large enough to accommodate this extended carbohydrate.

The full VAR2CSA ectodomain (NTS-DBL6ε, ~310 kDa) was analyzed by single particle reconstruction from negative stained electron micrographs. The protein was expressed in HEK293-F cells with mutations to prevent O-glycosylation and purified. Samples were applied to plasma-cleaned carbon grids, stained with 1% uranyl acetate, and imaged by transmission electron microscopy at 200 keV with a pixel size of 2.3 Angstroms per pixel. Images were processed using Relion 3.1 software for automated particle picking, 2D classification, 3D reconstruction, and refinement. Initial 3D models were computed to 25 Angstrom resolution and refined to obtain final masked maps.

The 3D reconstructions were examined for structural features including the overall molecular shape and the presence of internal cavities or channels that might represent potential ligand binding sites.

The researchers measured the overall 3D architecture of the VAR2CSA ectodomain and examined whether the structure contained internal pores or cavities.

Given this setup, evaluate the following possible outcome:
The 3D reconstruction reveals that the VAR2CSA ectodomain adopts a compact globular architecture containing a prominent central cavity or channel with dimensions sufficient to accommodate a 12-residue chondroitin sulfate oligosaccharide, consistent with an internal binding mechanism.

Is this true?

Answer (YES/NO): NO